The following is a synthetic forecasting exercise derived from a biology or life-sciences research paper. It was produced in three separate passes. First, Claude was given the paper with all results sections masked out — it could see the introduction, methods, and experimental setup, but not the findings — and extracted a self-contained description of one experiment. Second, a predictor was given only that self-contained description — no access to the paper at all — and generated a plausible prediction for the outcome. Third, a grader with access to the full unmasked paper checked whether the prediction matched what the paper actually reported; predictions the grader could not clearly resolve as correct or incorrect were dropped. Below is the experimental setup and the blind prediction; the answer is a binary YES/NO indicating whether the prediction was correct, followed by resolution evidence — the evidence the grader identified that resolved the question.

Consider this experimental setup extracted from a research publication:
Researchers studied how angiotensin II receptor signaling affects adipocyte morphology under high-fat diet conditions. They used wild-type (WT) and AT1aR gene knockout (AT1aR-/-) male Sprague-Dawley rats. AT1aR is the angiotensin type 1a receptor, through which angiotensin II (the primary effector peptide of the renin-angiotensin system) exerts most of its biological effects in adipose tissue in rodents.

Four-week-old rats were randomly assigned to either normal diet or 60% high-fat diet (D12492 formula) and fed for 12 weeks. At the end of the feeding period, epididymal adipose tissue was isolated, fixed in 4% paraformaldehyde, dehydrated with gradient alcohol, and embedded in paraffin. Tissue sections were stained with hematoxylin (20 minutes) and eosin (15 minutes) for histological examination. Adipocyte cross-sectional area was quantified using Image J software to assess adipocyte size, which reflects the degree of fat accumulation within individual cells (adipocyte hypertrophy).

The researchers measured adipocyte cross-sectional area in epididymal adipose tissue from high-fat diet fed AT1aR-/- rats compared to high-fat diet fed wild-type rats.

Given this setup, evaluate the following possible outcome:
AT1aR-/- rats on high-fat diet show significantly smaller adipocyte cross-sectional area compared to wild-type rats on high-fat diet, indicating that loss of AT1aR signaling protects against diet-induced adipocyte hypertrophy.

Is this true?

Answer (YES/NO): YES